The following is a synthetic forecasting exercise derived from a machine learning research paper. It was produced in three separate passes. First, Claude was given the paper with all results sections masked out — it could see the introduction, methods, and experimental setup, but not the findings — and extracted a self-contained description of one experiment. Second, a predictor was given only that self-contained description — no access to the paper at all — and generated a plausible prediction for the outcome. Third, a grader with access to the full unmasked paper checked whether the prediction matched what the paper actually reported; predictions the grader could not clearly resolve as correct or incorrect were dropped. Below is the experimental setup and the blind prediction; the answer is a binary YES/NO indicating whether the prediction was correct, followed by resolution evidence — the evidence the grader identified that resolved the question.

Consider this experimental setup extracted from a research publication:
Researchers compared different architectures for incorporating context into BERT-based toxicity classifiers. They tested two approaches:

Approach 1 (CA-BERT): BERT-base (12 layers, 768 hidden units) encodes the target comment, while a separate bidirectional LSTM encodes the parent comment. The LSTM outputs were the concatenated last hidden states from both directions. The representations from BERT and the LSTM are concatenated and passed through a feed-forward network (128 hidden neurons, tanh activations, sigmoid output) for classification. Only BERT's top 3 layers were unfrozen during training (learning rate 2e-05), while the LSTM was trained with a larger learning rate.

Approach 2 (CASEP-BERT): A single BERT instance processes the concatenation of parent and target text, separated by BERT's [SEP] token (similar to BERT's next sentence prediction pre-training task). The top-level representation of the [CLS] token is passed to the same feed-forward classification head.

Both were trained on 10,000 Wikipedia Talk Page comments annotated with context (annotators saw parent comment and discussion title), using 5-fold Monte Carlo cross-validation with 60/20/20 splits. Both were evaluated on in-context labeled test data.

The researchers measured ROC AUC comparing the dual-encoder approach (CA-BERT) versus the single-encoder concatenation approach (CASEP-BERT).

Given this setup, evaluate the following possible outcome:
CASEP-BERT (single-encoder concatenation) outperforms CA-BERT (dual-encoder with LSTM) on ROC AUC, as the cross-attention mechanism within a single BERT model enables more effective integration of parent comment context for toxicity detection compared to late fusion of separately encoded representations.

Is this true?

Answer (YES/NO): NO